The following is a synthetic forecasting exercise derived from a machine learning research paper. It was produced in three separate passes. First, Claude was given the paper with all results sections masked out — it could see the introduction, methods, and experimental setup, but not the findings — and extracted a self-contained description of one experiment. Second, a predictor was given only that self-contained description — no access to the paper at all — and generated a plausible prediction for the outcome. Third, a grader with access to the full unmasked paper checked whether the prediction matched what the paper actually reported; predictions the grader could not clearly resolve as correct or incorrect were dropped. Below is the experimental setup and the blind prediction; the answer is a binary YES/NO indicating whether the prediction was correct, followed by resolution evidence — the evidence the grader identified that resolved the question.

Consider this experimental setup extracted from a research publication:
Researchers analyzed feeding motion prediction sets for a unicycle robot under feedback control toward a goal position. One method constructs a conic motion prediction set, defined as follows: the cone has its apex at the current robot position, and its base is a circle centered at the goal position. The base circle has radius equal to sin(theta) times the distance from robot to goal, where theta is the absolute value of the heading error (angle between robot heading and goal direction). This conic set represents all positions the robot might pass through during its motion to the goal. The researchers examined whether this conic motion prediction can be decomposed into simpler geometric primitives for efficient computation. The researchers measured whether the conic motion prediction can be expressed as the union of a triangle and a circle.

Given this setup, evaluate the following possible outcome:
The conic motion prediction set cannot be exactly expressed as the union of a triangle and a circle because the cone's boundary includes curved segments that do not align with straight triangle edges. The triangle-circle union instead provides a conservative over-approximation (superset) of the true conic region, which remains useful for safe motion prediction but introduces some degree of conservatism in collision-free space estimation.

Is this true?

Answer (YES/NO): NO